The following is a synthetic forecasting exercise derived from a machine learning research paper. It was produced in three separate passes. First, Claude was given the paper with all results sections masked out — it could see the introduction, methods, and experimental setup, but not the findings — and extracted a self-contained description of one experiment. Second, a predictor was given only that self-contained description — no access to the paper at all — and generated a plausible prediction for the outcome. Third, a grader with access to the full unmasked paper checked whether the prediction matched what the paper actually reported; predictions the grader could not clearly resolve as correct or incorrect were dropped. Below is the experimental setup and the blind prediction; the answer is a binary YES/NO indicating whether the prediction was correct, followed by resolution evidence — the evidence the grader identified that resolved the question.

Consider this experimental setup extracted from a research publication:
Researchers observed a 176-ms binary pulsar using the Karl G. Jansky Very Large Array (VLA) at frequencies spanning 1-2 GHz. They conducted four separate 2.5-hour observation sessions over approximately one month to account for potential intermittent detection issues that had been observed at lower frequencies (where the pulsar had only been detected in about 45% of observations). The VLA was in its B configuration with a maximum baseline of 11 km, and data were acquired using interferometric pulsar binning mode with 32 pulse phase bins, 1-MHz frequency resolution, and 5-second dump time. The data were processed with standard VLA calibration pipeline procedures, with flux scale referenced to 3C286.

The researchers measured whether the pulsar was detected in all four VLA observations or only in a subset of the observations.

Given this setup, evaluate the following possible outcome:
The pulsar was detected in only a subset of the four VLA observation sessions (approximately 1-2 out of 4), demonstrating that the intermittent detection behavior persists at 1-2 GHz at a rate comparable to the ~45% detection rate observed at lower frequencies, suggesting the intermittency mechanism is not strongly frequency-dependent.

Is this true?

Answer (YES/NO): NO